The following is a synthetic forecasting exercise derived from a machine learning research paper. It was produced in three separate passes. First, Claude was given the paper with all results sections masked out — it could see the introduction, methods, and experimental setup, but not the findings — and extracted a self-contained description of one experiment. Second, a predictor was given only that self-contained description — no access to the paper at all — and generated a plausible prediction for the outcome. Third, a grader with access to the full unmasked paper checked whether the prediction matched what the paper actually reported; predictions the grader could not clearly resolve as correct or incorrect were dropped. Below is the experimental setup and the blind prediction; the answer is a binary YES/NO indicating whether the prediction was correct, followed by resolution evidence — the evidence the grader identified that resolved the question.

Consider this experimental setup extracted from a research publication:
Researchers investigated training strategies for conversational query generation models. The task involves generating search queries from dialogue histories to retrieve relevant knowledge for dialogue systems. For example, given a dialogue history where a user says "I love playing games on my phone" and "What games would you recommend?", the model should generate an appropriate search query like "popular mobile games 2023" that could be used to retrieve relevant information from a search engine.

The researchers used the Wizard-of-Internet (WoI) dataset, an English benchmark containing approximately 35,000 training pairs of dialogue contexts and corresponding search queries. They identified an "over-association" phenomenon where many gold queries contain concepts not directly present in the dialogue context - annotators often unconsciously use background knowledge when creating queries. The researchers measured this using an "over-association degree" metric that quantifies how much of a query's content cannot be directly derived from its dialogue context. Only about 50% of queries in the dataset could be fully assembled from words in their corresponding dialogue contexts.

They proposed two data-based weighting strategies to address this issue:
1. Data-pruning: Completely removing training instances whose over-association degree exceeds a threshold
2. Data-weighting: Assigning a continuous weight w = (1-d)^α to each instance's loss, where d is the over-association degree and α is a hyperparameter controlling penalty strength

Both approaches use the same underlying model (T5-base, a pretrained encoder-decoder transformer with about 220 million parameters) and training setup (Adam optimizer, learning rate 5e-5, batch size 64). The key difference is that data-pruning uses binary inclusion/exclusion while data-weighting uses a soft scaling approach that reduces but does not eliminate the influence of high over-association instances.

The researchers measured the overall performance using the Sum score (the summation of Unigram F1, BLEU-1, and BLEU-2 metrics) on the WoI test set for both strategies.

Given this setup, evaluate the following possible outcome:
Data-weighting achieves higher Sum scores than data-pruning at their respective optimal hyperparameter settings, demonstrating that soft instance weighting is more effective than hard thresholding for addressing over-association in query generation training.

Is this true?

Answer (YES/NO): YES